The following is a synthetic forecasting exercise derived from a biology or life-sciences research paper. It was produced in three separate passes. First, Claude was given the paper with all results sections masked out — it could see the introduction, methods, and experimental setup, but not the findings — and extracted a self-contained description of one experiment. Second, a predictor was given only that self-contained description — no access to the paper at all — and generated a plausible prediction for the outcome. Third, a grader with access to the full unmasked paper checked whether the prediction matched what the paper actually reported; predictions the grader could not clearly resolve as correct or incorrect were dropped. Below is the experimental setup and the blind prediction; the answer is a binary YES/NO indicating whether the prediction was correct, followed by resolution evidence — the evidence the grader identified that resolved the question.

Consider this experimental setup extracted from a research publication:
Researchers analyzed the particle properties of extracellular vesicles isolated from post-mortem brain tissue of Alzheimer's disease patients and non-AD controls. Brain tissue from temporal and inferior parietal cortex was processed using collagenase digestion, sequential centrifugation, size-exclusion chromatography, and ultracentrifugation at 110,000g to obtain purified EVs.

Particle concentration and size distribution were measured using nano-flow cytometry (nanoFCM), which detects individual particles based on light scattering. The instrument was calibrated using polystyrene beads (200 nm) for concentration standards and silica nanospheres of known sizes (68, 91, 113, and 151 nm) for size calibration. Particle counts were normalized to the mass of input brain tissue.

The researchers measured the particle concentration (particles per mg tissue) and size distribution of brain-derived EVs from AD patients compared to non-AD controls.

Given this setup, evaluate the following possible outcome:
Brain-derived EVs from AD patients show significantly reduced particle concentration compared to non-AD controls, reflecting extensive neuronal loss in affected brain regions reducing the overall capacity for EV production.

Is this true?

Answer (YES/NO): NO